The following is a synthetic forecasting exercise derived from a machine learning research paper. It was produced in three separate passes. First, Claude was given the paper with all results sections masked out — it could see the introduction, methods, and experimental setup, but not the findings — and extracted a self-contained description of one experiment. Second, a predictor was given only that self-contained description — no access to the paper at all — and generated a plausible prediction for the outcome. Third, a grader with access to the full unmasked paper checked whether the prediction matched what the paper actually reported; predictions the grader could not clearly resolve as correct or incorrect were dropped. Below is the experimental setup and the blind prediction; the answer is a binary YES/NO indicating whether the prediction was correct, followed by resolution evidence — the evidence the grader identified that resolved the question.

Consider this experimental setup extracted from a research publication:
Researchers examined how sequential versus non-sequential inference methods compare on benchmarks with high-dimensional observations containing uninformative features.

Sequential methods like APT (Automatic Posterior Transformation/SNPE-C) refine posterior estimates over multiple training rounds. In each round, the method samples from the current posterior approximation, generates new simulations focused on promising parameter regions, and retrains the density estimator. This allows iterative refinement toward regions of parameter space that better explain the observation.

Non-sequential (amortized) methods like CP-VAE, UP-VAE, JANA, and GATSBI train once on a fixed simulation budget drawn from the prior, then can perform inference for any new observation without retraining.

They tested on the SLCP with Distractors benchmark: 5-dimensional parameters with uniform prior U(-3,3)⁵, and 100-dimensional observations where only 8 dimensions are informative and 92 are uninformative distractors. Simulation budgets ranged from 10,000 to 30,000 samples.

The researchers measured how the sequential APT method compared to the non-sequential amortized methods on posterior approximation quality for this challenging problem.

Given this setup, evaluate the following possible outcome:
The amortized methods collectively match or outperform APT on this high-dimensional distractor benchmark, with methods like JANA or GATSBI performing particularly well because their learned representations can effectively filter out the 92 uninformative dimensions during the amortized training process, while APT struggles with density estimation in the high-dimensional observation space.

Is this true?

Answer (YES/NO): NO